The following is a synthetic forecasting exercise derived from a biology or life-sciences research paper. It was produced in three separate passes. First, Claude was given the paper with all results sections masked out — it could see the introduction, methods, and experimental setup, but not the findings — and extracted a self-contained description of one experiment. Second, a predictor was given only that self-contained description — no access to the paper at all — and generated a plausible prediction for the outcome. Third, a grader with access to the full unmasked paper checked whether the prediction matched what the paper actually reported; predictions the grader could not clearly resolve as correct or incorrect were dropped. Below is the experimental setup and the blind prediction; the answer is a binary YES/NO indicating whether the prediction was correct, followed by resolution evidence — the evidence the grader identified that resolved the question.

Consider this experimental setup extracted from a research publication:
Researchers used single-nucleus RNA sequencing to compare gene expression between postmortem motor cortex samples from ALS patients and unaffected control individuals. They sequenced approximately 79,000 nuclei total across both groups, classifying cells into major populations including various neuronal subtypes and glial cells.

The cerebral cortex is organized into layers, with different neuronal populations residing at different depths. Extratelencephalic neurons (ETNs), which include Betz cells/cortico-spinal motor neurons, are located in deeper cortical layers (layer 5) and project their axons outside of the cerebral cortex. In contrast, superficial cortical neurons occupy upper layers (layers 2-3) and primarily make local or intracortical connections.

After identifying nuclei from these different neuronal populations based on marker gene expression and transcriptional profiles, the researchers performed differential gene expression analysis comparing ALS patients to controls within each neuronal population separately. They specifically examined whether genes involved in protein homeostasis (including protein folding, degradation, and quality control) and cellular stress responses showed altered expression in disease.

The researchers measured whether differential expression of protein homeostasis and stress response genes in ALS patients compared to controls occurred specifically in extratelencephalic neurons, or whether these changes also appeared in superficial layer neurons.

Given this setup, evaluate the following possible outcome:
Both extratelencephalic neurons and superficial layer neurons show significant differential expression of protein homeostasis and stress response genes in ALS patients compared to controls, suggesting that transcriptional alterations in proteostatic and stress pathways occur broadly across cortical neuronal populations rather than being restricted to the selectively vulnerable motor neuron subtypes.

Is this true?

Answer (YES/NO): NO